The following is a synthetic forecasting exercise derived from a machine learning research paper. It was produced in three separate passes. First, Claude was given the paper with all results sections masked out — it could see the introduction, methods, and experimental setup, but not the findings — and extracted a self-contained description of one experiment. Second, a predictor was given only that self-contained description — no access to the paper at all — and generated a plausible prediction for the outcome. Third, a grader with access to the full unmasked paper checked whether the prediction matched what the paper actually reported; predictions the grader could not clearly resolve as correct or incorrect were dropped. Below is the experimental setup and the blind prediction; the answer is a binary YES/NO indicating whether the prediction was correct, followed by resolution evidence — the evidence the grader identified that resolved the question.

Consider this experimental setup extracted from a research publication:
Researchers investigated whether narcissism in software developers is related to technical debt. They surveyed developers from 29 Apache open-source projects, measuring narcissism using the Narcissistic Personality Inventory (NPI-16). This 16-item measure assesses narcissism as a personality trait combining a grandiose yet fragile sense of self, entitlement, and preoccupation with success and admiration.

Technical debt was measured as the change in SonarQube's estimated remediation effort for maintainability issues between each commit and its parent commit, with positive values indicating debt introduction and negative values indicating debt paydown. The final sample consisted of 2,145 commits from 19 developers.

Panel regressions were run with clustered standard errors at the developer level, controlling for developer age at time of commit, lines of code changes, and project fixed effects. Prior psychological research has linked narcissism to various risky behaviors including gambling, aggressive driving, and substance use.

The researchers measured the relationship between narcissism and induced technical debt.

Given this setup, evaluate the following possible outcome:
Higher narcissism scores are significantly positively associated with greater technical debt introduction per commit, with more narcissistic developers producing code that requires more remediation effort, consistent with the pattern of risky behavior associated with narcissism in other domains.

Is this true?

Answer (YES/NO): NO